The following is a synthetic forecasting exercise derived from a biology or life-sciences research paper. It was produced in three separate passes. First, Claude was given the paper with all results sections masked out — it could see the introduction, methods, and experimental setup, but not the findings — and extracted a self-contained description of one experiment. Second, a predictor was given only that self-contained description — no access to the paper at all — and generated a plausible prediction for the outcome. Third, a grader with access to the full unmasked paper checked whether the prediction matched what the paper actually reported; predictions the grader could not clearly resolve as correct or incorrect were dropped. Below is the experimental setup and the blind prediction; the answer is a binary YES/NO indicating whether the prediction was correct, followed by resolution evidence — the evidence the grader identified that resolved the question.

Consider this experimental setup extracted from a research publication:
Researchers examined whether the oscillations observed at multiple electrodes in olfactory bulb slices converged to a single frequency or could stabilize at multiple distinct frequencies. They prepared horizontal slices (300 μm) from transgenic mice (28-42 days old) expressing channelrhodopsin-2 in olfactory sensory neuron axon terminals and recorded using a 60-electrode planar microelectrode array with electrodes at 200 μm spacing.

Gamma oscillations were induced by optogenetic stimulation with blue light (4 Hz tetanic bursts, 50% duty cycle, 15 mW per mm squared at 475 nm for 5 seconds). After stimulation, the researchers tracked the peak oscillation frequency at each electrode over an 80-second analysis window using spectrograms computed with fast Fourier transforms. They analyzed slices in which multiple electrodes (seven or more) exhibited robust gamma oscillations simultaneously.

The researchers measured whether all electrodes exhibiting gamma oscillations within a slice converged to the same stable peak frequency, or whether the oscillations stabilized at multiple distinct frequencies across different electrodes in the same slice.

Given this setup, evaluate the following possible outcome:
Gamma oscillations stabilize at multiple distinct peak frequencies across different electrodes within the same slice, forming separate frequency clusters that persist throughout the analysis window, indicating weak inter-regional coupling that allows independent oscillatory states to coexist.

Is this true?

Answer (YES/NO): YES